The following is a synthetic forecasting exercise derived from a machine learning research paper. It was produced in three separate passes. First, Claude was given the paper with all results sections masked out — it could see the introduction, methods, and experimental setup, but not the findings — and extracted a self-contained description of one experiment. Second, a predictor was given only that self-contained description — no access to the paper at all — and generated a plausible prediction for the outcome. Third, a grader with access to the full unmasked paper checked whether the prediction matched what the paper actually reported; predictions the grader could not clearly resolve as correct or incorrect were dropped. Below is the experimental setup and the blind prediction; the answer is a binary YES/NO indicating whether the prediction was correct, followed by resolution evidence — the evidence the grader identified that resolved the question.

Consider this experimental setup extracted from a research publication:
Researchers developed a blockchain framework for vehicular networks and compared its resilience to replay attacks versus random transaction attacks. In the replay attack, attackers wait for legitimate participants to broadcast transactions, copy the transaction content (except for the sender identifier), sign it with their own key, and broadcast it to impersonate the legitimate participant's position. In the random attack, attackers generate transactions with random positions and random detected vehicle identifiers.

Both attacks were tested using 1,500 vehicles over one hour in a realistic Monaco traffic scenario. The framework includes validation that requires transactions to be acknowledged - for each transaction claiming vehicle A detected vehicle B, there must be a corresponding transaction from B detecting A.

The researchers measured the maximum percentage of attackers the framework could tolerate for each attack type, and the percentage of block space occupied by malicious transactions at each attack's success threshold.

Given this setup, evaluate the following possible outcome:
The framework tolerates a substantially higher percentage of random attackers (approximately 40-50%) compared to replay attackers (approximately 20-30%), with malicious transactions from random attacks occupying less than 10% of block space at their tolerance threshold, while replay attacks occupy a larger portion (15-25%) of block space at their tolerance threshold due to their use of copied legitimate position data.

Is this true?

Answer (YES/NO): NO